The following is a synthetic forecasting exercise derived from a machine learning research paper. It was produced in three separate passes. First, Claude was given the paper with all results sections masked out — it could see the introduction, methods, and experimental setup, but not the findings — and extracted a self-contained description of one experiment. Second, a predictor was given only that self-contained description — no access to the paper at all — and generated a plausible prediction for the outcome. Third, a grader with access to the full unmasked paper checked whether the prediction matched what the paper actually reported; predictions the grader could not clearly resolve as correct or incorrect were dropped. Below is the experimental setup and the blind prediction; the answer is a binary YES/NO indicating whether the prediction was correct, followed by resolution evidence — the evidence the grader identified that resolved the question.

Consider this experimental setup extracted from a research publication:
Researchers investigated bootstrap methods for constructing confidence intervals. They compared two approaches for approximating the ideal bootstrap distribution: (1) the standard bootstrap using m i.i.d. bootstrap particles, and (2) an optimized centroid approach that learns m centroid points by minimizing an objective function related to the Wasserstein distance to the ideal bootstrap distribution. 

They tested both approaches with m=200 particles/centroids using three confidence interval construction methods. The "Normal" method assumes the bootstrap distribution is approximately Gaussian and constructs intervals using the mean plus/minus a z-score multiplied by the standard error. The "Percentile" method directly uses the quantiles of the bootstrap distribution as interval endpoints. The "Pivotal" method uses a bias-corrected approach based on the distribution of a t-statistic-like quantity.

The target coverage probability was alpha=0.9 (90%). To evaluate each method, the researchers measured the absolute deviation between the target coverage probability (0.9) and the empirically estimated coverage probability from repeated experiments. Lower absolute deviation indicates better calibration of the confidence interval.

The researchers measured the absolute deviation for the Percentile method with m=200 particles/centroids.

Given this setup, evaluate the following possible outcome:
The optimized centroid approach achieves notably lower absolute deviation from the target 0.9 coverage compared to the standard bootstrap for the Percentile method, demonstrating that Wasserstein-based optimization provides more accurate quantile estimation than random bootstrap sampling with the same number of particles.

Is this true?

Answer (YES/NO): NO